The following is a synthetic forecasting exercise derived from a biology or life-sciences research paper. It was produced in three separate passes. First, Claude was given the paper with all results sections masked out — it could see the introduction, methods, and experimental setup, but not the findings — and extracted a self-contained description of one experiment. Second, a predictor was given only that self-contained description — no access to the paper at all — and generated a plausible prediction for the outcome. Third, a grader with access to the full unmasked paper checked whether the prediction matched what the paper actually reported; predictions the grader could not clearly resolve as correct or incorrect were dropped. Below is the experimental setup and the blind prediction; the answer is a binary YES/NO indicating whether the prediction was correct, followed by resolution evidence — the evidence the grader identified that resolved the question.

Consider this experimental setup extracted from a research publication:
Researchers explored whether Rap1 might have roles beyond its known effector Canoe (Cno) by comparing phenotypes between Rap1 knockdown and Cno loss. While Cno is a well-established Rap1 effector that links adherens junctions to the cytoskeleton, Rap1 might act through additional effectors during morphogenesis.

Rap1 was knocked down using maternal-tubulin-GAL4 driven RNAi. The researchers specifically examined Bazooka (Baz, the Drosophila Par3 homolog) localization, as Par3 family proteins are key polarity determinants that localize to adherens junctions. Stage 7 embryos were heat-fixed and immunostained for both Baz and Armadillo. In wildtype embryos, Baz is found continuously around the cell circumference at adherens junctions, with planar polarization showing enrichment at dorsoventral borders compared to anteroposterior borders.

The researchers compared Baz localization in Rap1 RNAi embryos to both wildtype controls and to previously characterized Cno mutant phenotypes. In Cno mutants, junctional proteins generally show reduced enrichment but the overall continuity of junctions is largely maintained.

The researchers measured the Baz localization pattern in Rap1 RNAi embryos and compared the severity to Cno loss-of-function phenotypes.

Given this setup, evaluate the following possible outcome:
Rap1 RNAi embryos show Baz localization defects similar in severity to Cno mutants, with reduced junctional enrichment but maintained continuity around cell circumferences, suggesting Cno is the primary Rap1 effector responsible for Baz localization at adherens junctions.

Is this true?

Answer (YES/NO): NO